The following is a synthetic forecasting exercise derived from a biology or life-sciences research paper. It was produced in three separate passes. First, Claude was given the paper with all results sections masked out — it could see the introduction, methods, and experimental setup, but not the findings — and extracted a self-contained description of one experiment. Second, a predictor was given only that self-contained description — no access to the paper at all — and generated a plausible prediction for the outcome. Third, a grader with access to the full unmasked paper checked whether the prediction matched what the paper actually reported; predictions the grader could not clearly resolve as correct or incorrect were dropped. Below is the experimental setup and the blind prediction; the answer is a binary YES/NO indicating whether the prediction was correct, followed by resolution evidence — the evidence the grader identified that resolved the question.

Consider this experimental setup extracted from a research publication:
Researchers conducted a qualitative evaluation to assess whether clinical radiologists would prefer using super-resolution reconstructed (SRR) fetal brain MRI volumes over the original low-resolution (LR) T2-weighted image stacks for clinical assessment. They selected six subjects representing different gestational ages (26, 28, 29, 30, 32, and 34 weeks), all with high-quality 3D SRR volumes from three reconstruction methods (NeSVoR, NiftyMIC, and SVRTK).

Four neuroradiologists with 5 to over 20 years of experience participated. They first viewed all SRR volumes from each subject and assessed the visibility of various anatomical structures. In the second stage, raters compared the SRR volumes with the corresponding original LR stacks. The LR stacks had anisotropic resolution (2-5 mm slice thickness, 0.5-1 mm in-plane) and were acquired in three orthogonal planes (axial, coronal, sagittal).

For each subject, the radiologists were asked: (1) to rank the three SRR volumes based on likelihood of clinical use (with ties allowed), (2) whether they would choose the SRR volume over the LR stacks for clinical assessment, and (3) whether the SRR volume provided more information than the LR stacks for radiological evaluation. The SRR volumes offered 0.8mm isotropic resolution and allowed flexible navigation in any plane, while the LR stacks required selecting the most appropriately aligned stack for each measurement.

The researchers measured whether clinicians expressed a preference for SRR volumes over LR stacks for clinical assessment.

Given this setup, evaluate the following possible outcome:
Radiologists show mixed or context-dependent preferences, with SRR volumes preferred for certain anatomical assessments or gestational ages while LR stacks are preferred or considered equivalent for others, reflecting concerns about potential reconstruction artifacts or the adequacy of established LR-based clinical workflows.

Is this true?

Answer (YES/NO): NO